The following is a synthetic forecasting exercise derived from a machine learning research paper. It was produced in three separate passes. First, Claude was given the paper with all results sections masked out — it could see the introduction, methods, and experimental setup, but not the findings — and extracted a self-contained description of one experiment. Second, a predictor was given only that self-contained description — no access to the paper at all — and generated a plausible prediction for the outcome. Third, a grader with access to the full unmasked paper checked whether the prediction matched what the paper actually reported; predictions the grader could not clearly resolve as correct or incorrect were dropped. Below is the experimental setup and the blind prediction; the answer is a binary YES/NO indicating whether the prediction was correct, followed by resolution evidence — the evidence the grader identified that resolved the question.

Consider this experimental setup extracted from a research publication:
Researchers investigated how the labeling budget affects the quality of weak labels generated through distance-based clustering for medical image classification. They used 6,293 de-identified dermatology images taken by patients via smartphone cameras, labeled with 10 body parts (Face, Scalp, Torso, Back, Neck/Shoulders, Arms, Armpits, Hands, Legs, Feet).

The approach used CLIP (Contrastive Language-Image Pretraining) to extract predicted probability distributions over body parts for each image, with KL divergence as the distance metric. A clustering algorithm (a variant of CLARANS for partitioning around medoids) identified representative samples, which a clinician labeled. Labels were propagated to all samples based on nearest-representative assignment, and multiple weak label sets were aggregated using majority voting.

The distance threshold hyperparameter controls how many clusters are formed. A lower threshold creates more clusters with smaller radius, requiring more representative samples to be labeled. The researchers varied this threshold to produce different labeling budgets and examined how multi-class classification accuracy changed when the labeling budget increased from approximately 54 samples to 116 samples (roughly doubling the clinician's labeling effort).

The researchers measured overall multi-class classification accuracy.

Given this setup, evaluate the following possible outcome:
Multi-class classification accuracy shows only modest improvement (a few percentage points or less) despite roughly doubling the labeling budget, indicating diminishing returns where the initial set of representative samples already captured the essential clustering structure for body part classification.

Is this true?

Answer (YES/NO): YES